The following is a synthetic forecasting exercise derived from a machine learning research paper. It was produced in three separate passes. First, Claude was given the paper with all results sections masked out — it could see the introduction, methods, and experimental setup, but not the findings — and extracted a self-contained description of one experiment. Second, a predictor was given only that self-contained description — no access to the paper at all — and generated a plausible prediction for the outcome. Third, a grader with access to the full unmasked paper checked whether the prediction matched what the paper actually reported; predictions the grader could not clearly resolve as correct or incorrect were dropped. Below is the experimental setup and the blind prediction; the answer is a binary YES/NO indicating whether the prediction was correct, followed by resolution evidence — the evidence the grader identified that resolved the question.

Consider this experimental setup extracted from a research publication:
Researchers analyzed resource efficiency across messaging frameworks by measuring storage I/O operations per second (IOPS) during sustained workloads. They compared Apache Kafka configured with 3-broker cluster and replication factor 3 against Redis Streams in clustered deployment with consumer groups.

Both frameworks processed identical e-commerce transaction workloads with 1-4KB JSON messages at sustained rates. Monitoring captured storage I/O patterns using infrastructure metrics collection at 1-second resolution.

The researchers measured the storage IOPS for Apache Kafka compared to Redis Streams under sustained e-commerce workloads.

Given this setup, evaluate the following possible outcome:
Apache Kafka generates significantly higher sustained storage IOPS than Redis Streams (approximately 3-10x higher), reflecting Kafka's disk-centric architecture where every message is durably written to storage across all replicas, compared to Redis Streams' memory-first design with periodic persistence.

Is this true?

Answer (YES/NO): YES